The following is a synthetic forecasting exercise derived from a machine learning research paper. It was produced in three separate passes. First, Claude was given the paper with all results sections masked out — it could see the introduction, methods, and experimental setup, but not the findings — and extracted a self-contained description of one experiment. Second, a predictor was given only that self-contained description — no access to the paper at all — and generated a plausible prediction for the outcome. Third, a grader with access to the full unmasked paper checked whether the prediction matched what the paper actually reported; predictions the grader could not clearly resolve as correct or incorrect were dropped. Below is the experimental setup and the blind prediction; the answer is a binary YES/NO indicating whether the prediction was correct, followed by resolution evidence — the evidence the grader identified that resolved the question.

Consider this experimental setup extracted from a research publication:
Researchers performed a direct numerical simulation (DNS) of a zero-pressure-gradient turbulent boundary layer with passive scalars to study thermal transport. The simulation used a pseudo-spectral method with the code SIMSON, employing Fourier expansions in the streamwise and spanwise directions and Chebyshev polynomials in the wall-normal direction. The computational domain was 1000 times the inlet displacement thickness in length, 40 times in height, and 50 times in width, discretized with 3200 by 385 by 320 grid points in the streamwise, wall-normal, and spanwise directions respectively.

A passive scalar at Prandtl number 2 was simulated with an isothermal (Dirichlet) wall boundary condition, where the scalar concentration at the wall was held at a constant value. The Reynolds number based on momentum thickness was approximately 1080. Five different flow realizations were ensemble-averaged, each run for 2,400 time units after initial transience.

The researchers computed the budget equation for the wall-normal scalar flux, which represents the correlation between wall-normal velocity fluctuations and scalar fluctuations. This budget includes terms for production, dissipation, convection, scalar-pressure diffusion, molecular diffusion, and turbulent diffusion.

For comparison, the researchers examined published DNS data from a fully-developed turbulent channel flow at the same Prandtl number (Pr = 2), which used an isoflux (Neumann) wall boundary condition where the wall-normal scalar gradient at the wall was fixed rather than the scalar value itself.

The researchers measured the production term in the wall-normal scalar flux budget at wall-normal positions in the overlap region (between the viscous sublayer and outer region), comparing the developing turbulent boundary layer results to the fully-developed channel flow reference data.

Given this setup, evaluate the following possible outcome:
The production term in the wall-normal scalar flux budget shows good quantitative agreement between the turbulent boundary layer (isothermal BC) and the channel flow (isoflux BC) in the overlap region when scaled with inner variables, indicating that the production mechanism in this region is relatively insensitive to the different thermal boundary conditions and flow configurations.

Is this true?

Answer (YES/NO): NO